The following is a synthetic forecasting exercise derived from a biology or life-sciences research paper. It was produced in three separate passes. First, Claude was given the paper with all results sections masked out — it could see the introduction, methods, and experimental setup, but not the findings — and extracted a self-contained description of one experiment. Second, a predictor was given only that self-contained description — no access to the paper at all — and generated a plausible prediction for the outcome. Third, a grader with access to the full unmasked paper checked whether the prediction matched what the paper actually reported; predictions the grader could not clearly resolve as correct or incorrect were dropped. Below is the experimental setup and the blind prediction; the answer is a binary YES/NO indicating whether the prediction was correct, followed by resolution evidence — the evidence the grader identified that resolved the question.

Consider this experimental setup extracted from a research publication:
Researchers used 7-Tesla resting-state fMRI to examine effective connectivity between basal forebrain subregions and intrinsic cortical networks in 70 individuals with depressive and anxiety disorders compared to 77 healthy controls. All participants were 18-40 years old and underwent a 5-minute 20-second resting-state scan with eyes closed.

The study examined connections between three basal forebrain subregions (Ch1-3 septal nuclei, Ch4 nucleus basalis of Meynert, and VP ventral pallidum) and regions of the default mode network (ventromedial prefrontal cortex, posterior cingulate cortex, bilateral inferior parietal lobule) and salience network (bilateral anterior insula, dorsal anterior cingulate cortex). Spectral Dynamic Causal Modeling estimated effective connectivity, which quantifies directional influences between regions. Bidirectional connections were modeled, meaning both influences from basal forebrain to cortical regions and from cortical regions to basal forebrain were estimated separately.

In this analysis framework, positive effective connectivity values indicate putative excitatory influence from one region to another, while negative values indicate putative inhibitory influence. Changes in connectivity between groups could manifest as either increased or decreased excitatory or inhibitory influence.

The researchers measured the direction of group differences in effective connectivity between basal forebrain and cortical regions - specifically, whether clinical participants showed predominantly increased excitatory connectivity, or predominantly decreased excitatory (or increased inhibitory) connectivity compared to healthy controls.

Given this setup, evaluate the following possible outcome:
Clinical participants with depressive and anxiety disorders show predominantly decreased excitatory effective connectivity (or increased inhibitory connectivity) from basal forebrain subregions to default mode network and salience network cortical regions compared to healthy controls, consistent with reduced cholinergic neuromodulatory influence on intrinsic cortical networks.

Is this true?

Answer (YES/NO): YES